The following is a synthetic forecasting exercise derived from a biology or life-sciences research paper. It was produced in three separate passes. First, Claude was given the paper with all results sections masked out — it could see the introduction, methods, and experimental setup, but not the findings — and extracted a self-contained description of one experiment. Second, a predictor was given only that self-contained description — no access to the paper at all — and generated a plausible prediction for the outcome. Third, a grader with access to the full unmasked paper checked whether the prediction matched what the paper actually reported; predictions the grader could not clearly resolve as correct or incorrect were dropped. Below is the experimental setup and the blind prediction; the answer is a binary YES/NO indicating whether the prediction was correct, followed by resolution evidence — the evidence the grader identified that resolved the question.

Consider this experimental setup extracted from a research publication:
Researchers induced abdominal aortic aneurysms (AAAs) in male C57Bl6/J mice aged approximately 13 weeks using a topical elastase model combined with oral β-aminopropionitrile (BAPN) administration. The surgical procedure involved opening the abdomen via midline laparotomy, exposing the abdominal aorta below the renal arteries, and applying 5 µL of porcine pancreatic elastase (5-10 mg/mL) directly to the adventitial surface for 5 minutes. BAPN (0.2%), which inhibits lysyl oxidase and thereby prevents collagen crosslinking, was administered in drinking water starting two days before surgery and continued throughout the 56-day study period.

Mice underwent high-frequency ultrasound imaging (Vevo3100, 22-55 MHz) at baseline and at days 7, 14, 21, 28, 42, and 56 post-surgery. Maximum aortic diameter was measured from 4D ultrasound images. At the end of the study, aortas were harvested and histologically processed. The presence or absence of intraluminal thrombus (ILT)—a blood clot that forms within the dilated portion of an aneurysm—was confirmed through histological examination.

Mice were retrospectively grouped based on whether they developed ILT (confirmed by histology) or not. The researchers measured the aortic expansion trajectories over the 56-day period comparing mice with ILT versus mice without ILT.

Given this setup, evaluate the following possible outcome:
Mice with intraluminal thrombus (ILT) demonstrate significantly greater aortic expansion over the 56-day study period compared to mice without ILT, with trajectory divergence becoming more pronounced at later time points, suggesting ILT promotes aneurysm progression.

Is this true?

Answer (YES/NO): YES